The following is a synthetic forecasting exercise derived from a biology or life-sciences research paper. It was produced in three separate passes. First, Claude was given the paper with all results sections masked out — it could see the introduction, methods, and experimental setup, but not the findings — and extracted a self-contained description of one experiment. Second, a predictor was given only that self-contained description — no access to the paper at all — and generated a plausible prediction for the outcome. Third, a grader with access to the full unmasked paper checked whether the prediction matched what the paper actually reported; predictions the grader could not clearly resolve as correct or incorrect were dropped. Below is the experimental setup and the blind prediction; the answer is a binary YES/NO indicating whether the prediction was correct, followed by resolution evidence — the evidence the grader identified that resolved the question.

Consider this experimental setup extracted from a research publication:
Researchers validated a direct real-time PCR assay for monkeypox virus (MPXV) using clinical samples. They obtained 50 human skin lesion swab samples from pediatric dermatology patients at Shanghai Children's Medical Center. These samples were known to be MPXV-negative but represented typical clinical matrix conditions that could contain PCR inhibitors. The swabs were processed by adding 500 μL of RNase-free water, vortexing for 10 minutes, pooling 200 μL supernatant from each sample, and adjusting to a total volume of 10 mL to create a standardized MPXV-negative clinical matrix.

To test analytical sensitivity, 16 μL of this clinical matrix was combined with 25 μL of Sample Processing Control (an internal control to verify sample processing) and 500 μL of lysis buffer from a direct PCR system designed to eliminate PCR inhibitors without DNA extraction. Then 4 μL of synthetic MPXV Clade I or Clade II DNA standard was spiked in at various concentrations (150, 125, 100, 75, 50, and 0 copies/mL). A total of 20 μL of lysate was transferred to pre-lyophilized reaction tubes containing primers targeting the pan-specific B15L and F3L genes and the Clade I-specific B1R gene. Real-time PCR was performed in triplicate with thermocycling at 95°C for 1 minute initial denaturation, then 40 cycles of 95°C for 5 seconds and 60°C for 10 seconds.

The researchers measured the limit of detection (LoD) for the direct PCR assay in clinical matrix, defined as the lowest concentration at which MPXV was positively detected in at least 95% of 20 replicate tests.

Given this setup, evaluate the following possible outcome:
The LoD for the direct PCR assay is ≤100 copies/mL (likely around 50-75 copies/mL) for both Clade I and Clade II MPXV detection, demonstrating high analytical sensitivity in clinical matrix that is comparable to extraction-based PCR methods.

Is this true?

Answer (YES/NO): NO